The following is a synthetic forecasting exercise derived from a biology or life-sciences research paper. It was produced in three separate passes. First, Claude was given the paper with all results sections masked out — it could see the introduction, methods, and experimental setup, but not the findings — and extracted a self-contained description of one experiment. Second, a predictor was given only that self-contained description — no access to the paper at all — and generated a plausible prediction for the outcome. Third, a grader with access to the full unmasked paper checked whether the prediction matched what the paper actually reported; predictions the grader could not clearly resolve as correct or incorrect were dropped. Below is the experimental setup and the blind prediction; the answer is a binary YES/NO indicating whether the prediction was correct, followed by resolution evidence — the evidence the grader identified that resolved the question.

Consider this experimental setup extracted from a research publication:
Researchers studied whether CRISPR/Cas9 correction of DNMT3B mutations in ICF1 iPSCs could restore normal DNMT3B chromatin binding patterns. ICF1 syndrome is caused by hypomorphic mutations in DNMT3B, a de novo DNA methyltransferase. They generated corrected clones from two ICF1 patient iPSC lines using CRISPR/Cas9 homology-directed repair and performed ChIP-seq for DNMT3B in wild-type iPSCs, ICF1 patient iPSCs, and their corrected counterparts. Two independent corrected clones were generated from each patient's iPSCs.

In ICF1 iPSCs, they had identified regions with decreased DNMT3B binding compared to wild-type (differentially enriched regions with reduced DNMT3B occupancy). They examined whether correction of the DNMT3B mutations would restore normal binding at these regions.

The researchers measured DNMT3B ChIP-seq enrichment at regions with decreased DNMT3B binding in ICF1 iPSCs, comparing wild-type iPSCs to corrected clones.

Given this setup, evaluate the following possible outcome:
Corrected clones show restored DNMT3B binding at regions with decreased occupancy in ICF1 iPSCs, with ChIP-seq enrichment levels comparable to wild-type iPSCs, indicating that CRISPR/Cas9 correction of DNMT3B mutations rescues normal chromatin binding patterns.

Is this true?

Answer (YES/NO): NO